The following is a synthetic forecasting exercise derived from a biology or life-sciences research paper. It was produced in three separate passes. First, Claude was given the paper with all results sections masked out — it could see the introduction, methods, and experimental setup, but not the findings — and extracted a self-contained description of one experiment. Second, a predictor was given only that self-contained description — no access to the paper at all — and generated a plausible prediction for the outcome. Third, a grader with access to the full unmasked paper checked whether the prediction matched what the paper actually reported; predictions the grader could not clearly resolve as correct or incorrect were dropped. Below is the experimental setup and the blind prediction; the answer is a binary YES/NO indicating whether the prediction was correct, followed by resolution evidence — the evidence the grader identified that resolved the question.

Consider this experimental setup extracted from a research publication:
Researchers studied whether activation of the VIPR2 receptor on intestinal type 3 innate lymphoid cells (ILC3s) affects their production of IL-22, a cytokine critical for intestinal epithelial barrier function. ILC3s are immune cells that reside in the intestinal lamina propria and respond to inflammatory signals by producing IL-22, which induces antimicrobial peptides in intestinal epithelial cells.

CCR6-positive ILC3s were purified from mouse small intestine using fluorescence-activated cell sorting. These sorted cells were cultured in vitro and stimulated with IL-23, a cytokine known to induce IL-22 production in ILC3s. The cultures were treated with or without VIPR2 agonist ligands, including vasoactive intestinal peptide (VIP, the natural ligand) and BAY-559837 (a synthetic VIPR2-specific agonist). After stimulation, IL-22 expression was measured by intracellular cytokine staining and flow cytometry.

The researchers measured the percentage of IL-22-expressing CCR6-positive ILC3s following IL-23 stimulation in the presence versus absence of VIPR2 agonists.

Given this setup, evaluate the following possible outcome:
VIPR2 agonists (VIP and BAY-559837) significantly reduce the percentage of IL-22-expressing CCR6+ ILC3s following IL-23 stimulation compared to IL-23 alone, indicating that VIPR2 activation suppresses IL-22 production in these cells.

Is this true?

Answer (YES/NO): YES